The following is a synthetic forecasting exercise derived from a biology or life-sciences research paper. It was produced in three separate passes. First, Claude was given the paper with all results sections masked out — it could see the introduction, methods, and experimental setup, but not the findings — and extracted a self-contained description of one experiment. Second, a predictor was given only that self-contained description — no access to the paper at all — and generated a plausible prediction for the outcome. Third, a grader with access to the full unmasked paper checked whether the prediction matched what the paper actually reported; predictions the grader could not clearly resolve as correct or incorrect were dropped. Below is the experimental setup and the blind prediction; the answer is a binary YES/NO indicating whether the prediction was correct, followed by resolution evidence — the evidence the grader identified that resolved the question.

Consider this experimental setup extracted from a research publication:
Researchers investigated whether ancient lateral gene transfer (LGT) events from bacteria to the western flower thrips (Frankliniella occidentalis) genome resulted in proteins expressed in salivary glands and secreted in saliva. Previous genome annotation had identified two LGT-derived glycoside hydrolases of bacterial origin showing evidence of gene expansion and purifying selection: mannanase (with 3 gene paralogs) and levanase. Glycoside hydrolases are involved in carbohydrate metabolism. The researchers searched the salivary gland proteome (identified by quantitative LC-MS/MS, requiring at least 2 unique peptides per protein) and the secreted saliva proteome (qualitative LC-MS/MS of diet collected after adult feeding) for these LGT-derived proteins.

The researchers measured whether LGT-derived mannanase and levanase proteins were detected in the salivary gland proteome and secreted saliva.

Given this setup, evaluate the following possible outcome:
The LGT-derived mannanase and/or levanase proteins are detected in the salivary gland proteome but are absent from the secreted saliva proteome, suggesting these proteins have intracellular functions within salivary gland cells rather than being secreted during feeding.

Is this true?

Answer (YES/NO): NO